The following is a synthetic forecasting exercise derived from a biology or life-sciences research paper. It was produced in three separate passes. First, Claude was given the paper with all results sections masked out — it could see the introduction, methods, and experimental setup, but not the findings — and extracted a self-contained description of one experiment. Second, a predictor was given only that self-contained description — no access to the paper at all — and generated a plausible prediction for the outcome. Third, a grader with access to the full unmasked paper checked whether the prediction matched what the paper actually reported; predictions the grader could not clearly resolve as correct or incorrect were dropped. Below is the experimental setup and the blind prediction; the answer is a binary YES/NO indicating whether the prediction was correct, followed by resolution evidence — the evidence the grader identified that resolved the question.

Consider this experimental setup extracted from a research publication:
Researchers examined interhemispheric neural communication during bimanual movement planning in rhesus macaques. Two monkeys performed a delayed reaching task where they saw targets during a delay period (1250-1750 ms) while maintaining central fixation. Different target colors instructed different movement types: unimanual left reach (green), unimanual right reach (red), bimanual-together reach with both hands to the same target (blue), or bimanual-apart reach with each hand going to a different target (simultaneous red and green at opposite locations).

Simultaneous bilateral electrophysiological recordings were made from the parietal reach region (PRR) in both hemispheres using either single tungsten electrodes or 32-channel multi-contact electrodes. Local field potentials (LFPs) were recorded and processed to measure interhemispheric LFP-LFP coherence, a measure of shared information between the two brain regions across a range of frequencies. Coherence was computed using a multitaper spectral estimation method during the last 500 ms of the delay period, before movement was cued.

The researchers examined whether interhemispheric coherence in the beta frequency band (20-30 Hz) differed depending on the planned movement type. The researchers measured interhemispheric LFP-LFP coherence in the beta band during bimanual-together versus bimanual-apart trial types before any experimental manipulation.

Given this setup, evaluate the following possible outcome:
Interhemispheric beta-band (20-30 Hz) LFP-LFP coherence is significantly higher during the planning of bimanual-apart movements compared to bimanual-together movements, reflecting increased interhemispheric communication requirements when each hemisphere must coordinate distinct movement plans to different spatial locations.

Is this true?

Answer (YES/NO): NO